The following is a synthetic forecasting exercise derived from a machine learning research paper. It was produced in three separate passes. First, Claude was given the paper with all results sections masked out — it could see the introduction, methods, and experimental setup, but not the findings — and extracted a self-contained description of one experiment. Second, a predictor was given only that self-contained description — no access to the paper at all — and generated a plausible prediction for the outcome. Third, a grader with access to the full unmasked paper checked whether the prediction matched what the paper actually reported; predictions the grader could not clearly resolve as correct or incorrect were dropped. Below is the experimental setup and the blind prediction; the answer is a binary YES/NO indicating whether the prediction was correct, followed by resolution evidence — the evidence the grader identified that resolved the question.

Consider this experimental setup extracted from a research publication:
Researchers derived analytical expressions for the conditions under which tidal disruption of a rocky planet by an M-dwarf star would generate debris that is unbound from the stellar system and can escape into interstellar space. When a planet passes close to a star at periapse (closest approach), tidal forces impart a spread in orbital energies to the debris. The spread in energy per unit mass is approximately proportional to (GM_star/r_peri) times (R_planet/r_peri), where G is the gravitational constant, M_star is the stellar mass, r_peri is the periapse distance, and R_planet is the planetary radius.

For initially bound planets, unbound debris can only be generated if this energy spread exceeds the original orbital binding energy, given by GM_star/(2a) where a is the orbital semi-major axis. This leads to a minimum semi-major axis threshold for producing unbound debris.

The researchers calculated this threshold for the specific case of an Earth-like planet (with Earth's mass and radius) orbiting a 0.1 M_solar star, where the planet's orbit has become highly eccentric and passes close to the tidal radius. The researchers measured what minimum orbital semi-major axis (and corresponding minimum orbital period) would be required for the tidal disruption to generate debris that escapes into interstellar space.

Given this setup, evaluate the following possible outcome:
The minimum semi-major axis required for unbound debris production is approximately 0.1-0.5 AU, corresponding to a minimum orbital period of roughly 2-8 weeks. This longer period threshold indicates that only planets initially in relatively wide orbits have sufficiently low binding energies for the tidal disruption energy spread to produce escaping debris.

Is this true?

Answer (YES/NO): NO